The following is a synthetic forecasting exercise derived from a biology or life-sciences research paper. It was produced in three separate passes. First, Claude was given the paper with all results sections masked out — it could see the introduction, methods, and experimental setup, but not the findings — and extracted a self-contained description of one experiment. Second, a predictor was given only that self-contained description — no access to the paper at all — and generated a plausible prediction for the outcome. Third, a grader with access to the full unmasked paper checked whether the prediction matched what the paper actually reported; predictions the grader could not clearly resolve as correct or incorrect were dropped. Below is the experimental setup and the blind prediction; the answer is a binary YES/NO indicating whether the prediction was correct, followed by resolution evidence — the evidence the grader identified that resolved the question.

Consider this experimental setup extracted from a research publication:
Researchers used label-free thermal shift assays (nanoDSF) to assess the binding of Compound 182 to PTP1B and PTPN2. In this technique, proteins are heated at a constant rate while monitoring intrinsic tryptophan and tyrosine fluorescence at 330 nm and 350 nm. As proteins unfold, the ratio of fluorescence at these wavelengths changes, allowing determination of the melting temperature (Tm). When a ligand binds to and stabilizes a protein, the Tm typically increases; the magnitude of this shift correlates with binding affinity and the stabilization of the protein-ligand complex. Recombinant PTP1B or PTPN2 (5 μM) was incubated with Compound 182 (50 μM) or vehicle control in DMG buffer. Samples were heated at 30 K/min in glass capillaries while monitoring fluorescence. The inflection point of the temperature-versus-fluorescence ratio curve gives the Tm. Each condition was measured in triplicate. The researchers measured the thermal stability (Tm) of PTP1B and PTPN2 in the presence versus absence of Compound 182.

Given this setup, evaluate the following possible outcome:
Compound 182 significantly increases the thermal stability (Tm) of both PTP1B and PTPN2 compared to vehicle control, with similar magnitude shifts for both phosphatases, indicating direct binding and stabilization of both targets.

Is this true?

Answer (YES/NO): NO